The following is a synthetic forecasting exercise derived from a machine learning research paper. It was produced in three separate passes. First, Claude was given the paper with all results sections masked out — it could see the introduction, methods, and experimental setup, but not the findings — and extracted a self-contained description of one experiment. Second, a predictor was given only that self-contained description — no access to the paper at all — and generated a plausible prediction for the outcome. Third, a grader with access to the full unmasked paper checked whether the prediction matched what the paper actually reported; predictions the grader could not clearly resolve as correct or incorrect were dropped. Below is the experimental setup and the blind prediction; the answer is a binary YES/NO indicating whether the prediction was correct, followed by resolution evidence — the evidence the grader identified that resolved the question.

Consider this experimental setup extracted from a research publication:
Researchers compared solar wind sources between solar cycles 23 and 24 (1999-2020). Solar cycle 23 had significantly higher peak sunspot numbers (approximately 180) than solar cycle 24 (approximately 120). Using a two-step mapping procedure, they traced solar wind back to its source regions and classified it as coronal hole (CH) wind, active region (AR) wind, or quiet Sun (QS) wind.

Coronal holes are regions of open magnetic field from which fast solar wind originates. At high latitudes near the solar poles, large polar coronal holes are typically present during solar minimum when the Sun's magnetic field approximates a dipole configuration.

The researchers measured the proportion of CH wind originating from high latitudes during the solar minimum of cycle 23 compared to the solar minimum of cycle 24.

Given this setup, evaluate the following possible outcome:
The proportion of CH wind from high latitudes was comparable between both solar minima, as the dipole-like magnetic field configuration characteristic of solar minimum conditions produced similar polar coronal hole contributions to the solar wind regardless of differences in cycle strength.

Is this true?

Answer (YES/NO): NO